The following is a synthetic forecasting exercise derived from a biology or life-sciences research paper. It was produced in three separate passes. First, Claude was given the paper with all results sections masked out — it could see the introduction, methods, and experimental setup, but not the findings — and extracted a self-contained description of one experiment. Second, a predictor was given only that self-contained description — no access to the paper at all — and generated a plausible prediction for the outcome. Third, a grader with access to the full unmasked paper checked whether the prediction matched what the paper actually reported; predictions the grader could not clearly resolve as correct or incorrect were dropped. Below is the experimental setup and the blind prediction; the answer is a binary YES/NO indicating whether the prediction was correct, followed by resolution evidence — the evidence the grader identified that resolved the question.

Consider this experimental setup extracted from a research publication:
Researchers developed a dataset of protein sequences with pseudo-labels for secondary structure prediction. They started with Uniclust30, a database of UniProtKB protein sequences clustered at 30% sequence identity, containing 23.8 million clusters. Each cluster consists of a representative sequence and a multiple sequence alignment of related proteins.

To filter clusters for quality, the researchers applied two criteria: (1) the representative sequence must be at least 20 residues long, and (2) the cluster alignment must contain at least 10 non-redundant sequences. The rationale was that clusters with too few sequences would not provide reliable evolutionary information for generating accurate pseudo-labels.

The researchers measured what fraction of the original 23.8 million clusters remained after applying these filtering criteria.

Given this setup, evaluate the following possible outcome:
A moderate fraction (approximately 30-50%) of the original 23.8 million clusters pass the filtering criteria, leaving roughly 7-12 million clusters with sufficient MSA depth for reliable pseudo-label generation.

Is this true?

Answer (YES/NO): NO